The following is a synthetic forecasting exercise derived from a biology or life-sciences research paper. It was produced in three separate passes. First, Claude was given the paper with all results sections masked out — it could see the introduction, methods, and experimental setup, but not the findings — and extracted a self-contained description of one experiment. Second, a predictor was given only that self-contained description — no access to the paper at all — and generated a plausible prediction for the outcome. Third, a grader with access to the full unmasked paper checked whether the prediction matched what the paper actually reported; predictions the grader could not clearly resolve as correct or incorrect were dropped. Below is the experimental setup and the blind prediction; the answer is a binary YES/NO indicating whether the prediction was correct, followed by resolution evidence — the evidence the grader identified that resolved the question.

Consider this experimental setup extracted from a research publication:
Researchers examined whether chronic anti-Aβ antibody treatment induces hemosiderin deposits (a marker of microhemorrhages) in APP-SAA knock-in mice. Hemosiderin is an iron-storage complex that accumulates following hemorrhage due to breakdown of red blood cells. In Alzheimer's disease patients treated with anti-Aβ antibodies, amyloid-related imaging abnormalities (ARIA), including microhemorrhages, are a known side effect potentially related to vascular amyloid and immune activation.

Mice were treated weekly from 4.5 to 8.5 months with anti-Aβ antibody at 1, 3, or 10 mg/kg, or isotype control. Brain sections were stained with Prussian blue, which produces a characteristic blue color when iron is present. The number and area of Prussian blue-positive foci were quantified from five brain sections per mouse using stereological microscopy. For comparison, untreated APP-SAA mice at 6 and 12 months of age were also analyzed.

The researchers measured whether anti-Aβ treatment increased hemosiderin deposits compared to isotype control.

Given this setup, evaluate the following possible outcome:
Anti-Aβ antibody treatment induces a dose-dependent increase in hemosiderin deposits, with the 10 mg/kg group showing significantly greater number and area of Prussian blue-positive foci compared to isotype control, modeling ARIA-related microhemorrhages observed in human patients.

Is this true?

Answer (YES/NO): NO